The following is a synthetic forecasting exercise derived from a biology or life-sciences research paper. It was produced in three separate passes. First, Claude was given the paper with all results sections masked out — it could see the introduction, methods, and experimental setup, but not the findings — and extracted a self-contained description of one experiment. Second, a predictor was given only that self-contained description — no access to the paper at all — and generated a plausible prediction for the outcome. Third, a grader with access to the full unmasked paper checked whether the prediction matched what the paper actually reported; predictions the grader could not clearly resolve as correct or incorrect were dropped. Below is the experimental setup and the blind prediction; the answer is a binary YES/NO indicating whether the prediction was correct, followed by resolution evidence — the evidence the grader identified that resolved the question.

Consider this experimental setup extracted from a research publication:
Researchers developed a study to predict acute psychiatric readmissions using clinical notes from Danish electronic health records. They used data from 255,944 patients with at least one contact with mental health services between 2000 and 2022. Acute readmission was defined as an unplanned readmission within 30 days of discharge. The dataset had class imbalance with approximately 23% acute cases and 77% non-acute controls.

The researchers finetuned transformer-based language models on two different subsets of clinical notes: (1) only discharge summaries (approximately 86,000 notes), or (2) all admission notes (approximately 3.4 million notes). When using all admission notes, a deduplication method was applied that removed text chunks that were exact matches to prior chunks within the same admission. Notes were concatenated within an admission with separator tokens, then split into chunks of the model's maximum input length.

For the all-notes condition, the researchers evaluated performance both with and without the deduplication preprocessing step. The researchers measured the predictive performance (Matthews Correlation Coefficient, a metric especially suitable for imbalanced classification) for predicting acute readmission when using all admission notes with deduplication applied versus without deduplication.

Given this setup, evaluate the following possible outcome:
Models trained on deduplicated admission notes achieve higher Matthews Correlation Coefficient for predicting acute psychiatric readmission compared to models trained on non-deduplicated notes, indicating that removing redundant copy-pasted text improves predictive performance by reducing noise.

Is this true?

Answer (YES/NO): YES